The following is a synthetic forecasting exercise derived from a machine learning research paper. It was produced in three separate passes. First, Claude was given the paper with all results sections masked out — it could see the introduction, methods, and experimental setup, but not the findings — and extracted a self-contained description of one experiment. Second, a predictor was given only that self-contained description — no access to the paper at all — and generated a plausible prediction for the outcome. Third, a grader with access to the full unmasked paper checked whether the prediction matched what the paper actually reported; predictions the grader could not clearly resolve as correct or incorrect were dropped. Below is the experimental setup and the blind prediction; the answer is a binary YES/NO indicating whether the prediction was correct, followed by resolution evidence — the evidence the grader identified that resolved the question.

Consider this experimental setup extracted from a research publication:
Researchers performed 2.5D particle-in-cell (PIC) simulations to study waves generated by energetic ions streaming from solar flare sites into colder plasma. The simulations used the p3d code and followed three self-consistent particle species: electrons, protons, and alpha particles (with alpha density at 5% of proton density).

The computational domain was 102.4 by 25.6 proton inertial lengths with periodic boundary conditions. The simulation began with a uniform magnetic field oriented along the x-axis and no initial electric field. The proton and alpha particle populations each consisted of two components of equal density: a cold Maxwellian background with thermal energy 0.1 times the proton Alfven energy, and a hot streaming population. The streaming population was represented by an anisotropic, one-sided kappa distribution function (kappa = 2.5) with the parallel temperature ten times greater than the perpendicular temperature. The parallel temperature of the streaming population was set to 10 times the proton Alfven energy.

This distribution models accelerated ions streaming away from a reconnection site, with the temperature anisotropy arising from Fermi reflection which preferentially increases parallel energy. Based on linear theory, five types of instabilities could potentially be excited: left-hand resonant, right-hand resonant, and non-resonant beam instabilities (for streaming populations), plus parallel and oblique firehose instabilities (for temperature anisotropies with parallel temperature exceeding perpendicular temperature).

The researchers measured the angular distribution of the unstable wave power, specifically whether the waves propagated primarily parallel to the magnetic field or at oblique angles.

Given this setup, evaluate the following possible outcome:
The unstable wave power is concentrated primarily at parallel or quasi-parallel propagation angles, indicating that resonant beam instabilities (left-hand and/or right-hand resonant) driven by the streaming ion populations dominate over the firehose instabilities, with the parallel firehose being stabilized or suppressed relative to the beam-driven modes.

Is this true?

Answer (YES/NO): YES